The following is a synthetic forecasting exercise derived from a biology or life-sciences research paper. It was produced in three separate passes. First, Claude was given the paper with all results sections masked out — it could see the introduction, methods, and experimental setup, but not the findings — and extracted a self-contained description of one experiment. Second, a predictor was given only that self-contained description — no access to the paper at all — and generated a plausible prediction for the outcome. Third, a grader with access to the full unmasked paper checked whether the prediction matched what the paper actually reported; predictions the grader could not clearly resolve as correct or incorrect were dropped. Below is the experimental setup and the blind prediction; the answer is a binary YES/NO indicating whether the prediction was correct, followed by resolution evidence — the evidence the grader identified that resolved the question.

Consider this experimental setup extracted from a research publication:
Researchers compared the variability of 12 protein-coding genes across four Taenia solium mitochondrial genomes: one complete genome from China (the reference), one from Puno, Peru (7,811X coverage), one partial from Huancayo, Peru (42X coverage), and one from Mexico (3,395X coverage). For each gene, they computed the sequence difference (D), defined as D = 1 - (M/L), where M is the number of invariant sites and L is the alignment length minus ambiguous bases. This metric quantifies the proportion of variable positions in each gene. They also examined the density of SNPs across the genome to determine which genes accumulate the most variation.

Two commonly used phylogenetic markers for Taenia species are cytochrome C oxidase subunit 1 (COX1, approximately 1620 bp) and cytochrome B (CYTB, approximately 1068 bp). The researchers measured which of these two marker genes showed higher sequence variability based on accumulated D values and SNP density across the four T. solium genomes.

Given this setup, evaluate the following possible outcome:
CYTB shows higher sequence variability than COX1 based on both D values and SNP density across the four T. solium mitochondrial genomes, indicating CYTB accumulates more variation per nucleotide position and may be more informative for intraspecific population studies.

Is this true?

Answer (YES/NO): YES